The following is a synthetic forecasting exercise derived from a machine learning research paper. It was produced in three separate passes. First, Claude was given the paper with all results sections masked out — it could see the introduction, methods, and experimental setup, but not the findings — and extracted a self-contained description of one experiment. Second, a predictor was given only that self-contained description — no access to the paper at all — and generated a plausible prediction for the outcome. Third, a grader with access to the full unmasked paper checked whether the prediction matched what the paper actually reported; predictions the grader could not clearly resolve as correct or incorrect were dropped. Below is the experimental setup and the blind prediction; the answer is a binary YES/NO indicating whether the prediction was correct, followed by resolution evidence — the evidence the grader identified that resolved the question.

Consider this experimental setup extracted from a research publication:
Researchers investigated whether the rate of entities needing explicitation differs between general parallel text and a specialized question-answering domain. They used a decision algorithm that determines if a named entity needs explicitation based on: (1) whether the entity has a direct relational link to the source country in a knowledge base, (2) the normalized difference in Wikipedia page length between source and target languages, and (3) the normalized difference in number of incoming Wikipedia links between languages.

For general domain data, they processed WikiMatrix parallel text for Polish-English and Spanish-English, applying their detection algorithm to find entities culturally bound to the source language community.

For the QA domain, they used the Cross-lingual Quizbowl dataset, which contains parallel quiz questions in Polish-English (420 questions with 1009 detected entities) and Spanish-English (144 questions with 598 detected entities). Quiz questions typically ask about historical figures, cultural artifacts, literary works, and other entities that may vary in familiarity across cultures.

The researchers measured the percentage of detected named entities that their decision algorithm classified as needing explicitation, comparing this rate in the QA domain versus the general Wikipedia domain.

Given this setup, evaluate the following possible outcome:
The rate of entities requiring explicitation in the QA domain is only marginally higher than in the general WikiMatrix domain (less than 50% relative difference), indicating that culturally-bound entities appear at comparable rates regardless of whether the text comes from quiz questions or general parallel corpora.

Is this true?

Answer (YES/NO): NO